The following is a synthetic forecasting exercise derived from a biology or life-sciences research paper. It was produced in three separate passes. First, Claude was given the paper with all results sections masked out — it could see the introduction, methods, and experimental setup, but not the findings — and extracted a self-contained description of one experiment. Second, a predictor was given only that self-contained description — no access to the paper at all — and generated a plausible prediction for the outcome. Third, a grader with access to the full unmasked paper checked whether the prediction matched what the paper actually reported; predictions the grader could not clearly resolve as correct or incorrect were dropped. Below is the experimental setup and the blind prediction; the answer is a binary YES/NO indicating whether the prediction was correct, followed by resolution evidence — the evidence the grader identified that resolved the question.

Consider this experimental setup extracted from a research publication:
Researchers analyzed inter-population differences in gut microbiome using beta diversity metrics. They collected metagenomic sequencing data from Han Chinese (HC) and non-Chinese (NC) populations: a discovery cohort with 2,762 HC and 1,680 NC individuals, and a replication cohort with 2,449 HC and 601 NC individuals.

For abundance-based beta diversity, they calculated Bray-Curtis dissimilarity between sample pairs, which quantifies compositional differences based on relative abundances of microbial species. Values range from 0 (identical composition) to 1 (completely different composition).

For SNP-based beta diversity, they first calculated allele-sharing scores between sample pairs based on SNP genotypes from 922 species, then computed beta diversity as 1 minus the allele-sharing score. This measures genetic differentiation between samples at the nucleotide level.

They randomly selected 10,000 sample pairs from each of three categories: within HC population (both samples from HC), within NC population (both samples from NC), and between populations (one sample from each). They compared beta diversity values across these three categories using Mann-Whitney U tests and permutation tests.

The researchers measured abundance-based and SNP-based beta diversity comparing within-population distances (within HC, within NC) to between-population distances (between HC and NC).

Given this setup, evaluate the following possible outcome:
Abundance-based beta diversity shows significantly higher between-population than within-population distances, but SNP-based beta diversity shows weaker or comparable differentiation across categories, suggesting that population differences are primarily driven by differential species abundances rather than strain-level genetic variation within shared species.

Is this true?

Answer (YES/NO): NO